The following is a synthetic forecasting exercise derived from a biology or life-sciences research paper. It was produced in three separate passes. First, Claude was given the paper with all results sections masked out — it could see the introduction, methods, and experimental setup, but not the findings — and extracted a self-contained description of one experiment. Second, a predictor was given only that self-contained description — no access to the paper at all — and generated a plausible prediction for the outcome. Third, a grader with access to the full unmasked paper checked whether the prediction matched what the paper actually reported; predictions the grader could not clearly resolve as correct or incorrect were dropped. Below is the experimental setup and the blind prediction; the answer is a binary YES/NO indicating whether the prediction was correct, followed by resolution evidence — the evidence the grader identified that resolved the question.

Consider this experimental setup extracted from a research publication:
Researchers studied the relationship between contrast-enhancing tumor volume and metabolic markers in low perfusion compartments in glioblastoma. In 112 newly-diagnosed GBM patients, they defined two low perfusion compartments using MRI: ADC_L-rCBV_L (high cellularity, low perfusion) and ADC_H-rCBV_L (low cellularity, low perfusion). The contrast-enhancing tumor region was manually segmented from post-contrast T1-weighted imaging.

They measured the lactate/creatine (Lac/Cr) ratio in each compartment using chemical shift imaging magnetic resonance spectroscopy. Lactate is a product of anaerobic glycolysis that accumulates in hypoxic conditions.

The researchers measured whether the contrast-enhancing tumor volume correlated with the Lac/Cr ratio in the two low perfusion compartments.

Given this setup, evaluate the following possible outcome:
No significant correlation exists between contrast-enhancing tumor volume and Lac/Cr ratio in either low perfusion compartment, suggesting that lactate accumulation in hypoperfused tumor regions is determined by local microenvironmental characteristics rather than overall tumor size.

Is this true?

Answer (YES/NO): NO